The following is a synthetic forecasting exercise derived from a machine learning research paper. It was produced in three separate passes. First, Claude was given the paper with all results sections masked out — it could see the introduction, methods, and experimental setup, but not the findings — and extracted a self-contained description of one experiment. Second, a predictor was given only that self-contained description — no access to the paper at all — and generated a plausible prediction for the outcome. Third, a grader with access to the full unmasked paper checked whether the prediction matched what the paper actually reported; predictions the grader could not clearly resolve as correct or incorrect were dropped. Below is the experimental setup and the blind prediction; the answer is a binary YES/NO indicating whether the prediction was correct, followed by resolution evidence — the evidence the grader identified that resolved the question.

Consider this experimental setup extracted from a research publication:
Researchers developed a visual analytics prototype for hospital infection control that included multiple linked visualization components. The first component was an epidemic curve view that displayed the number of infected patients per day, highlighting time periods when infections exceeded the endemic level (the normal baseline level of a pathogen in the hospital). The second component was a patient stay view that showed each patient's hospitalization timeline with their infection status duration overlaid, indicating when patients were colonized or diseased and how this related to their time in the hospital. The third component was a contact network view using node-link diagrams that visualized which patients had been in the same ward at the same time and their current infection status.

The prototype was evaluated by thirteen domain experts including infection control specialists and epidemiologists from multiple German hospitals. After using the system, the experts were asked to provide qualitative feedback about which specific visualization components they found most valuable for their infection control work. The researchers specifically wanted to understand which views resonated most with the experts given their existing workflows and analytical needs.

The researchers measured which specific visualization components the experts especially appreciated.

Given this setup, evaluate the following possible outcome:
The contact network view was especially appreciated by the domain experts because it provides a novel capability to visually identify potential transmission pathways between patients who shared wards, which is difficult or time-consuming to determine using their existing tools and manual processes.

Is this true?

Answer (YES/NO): YES